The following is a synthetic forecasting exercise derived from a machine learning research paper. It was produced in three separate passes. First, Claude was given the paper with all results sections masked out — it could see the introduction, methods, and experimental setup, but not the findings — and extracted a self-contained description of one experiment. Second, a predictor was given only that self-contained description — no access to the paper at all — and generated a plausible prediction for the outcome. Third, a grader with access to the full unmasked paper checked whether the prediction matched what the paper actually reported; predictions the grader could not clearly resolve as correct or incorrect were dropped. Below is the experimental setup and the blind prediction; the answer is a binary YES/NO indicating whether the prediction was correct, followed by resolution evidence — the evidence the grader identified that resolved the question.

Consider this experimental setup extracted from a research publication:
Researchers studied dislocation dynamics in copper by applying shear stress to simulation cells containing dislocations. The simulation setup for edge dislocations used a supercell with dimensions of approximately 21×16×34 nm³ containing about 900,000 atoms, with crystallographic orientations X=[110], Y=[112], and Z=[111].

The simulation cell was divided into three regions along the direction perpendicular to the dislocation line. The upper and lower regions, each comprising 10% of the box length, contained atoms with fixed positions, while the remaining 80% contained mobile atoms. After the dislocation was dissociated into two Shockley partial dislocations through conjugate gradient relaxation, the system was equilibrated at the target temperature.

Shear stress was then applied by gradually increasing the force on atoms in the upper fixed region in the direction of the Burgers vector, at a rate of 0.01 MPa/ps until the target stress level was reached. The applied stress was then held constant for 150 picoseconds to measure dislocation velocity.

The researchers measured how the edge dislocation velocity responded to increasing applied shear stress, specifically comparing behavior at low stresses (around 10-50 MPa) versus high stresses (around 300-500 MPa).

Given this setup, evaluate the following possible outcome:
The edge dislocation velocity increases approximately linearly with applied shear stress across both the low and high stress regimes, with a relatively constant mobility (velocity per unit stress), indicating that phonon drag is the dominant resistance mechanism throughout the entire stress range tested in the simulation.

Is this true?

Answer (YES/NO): NO